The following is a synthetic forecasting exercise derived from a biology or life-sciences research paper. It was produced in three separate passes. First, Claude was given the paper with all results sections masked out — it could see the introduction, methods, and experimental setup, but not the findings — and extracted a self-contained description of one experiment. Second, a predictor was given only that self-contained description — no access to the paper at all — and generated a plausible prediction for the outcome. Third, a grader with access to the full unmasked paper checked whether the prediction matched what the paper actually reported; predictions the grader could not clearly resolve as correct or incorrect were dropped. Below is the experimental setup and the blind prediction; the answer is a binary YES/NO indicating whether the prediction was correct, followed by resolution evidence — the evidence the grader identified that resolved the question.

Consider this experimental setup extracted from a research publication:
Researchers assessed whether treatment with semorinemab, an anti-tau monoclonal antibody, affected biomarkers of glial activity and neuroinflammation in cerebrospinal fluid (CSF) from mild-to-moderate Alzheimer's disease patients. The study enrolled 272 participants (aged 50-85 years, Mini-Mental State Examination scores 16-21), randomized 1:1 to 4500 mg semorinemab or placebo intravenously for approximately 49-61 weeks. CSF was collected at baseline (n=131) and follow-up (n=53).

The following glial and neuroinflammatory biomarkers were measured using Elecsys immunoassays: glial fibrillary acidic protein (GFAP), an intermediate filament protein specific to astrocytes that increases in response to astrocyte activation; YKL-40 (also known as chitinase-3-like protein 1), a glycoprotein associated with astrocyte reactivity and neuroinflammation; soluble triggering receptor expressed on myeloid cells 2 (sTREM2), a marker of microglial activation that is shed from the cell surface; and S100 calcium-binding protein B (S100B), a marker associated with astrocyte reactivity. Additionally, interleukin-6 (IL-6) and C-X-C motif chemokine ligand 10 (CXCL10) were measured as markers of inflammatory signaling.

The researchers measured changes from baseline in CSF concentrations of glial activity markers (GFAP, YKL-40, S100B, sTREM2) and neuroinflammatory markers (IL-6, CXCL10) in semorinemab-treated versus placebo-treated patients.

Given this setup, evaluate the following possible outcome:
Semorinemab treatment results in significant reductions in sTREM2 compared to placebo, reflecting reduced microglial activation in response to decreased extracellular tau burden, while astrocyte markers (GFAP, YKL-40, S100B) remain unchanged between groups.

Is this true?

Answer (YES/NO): NO